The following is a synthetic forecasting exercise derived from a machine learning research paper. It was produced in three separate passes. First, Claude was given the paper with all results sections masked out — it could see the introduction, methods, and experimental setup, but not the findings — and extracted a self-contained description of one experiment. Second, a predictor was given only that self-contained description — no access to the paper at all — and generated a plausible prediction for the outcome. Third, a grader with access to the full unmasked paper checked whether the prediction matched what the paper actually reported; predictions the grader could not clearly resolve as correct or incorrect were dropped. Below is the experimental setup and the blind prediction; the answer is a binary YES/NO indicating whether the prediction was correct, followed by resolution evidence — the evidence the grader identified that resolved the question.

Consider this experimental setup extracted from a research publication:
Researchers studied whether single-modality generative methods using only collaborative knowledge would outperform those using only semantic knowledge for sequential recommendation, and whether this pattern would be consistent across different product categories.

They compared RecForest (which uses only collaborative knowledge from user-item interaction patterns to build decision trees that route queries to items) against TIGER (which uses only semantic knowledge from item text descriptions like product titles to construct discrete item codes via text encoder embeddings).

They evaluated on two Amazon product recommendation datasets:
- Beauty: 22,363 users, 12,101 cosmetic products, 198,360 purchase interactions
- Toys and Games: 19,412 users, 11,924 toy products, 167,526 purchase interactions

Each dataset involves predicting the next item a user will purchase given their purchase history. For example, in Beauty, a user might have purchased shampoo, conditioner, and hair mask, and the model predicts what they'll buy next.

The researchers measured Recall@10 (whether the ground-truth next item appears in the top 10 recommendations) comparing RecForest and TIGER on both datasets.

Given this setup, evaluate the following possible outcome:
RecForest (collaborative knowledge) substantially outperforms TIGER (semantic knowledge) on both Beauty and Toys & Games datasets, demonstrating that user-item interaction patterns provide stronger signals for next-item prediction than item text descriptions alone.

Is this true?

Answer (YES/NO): NO